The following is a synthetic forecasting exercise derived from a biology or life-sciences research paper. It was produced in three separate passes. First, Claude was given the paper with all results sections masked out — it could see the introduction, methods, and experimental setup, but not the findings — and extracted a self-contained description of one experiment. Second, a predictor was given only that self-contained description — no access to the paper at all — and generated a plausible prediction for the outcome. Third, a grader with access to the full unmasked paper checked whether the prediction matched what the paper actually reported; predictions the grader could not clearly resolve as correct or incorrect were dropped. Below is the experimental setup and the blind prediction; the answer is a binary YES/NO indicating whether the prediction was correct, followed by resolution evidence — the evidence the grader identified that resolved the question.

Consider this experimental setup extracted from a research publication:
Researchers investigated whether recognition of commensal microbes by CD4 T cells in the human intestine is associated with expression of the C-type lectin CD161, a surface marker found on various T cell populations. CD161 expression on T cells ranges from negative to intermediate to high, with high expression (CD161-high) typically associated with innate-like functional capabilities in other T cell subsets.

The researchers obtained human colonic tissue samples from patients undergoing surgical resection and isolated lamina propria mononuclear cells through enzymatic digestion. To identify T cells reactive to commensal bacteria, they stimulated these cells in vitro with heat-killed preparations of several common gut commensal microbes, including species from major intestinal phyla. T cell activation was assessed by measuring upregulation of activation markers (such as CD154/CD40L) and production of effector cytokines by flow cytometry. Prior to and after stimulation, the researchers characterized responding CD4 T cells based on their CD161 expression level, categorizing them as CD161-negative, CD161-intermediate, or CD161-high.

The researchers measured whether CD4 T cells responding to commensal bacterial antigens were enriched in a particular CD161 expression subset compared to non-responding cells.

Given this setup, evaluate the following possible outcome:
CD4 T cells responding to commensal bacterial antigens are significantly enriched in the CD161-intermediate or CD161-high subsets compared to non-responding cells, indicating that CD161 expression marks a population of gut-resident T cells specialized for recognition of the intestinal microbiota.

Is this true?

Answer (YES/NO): NO